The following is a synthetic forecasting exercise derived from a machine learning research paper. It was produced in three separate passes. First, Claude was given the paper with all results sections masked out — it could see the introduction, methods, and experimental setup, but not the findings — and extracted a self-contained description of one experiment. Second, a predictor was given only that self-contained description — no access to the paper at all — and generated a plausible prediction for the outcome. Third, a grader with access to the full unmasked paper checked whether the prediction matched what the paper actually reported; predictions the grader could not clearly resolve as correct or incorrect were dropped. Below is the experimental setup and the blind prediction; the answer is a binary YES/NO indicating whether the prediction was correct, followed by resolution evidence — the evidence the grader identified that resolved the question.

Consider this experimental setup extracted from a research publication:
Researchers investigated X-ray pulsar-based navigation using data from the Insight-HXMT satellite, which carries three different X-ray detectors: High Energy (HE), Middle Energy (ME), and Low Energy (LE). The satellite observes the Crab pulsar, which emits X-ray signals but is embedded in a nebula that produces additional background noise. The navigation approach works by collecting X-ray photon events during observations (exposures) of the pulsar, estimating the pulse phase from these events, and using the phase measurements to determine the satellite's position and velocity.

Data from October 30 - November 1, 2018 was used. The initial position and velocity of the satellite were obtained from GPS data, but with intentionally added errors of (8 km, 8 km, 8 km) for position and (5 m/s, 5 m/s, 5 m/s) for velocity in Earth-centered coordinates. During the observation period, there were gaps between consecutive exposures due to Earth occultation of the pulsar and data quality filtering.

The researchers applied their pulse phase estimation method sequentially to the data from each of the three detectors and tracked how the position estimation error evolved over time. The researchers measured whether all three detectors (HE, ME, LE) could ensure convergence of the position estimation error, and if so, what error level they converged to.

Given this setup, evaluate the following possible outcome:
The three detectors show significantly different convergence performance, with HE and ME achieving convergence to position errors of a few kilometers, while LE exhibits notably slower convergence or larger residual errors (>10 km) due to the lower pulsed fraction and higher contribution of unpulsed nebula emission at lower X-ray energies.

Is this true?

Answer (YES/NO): NO